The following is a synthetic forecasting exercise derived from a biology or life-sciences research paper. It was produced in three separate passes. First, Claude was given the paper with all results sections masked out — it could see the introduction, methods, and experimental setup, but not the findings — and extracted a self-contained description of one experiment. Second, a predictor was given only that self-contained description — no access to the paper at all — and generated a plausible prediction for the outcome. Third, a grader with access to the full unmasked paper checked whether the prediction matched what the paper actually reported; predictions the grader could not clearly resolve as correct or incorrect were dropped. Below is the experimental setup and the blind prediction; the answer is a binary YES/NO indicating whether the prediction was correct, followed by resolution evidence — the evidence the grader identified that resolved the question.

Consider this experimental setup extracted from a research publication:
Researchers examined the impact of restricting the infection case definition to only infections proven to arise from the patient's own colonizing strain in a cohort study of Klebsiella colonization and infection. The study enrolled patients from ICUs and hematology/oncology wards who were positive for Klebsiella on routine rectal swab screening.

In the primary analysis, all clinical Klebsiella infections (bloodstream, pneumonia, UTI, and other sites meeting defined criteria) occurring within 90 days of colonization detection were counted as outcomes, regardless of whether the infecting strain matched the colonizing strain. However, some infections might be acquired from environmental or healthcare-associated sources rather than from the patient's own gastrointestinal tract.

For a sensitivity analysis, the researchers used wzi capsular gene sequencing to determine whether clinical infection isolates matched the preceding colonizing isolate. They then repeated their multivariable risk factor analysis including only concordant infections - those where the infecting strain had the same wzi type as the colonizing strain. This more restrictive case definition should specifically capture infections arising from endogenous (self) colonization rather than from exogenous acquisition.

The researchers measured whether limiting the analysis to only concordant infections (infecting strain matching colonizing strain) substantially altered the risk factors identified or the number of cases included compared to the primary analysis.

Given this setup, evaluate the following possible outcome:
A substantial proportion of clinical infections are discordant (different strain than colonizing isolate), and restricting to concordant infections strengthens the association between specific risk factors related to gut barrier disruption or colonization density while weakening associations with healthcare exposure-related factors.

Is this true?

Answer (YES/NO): NO